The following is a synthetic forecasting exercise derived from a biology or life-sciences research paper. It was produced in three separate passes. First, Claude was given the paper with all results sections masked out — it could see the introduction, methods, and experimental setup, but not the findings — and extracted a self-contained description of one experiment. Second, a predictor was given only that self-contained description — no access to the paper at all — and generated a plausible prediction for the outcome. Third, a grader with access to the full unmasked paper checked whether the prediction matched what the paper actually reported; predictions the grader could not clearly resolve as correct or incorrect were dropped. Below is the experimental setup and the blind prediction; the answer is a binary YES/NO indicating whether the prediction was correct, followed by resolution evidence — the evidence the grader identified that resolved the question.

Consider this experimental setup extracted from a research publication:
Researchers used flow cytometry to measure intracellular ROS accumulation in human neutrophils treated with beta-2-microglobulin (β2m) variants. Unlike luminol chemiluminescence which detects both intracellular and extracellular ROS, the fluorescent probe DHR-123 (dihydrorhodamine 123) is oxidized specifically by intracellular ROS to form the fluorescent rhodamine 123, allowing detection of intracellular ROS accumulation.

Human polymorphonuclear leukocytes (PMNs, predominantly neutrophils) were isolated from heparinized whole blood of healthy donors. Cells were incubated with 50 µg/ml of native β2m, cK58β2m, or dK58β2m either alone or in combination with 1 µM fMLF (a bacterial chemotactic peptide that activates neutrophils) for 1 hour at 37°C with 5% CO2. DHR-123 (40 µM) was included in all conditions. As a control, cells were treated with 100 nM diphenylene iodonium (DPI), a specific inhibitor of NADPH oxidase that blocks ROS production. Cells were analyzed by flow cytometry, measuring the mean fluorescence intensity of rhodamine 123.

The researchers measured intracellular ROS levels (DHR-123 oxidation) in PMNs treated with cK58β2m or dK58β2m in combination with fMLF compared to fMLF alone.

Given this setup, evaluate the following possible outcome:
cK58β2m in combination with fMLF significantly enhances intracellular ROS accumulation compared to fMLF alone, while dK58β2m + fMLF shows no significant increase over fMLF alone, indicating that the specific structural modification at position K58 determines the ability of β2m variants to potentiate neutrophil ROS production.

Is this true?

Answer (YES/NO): NO